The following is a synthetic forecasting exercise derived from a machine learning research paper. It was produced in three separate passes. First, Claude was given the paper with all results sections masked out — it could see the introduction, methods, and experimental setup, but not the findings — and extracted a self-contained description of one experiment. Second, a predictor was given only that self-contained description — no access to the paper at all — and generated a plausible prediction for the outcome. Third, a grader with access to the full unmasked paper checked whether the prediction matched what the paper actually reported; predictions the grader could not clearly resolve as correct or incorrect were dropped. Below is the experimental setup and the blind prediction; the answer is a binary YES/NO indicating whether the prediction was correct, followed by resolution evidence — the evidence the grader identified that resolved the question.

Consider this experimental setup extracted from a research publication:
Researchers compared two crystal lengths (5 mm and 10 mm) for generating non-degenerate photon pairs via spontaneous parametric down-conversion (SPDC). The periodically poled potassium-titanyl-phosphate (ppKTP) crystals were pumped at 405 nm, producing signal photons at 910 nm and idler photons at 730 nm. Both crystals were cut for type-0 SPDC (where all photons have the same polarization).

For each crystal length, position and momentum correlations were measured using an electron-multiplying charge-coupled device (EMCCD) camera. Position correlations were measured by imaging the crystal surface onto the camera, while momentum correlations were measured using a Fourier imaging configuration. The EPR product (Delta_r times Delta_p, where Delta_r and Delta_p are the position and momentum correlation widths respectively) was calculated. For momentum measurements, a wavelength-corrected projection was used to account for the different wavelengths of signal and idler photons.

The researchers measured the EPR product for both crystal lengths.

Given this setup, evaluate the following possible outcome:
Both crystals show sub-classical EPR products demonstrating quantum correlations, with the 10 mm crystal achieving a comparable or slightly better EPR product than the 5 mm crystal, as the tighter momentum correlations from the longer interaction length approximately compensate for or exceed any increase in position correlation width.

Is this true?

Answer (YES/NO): NO